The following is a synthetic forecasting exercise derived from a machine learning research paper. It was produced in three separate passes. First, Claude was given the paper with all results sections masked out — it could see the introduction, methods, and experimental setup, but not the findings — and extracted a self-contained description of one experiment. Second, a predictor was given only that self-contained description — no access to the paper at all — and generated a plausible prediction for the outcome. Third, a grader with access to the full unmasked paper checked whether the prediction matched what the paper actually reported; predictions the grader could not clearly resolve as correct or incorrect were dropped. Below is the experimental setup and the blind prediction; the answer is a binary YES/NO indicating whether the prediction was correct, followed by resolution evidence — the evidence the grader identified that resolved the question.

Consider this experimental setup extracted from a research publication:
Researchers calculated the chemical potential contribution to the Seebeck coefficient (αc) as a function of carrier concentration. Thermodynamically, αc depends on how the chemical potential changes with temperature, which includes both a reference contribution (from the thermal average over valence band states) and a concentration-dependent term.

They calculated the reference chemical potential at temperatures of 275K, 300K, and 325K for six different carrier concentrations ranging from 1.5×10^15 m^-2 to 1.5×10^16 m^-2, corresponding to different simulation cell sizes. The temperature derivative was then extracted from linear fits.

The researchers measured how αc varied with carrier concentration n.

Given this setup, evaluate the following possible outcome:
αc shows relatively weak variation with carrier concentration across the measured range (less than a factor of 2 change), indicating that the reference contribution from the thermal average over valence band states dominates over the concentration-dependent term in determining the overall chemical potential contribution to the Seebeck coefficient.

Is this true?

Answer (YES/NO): NO